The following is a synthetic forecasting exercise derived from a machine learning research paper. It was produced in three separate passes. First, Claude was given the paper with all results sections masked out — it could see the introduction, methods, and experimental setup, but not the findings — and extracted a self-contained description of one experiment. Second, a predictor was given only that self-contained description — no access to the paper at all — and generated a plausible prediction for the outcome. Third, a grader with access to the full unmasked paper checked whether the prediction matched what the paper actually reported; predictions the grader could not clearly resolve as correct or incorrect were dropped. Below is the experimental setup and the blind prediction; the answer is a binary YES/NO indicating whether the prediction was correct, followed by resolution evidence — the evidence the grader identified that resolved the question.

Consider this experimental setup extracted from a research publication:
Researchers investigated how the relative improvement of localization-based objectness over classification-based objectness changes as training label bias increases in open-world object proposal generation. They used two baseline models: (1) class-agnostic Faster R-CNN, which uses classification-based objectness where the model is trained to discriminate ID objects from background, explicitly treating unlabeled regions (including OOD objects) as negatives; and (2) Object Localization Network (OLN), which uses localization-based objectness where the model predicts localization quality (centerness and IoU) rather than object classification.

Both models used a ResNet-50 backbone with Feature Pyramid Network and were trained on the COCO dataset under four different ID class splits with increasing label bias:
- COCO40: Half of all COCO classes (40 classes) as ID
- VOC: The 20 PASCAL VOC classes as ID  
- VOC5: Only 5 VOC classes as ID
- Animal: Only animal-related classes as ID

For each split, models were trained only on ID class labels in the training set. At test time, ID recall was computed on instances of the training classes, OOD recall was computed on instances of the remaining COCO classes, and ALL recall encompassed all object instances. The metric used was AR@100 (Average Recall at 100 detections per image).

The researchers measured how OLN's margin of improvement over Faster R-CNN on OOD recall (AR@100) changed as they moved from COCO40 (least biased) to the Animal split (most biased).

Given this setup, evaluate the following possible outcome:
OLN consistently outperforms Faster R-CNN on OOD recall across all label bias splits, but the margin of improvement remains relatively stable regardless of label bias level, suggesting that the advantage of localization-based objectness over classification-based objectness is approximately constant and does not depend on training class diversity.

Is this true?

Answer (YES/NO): NO